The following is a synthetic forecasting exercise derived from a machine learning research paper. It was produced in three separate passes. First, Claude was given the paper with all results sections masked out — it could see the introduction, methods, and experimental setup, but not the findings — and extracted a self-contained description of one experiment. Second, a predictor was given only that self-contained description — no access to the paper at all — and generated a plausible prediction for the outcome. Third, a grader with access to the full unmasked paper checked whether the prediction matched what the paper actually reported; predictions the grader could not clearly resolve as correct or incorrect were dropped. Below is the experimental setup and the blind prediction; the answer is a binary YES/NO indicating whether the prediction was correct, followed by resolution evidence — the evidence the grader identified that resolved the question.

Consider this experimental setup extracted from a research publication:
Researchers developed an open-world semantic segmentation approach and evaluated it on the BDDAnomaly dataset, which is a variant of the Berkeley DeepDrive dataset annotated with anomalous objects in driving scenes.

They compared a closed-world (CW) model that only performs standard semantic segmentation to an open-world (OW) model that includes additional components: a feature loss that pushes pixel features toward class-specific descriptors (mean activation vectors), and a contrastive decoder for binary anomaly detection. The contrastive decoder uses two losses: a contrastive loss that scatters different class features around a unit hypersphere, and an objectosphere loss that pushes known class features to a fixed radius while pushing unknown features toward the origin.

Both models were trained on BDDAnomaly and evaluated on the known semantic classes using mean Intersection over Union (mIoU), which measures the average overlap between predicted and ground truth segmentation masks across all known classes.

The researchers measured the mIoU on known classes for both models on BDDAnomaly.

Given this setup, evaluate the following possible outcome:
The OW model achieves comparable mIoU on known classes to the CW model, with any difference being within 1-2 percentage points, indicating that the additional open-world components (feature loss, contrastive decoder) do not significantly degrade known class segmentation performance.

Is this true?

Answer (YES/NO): YES